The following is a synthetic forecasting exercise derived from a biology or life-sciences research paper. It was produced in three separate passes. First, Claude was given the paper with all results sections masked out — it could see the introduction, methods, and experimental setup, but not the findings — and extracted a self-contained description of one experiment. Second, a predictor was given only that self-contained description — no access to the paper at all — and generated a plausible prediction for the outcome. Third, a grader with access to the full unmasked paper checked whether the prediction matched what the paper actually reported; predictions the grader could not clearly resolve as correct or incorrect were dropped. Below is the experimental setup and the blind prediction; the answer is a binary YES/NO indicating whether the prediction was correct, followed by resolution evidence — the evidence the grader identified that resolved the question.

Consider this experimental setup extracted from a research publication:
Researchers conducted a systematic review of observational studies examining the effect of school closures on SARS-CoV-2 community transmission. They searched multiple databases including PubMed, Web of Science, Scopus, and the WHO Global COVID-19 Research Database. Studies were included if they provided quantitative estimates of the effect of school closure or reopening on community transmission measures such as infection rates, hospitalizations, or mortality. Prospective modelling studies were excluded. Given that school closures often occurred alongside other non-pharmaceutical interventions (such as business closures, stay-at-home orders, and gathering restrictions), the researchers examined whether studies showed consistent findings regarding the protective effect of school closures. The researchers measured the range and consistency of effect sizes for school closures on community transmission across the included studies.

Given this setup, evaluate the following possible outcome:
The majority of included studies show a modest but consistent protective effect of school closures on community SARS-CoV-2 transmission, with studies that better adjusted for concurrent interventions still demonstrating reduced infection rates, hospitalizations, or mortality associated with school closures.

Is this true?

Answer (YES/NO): NO